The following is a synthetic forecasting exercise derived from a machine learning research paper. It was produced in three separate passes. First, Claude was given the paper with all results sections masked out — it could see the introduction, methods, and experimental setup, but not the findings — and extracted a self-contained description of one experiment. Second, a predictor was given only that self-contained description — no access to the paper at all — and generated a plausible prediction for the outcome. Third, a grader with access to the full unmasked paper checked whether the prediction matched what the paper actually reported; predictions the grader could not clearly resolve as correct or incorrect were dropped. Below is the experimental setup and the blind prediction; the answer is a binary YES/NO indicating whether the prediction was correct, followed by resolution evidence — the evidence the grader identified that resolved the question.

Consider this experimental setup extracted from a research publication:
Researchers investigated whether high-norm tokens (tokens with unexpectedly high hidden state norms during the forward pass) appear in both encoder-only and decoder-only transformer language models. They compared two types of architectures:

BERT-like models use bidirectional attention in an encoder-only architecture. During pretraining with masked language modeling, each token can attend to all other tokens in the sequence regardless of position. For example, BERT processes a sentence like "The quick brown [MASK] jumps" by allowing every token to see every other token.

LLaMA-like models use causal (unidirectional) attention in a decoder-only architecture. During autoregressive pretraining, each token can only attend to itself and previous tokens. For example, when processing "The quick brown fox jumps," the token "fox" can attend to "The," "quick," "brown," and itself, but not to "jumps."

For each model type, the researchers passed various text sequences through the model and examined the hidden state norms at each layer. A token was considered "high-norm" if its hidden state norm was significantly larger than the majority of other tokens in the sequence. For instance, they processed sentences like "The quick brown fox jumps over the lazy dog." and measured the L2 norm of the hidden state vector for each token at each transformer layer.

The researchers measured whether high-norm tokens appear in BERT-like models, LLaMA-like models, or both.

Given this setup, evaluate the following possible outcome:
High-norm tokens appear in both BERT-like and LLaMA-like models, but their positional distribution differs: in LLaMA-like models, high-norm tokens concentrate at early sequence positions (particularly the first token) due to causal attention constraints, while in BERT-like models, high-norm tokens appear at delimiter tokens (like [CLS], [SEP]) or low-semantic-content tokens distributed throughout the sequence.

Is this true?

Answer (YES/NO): NO